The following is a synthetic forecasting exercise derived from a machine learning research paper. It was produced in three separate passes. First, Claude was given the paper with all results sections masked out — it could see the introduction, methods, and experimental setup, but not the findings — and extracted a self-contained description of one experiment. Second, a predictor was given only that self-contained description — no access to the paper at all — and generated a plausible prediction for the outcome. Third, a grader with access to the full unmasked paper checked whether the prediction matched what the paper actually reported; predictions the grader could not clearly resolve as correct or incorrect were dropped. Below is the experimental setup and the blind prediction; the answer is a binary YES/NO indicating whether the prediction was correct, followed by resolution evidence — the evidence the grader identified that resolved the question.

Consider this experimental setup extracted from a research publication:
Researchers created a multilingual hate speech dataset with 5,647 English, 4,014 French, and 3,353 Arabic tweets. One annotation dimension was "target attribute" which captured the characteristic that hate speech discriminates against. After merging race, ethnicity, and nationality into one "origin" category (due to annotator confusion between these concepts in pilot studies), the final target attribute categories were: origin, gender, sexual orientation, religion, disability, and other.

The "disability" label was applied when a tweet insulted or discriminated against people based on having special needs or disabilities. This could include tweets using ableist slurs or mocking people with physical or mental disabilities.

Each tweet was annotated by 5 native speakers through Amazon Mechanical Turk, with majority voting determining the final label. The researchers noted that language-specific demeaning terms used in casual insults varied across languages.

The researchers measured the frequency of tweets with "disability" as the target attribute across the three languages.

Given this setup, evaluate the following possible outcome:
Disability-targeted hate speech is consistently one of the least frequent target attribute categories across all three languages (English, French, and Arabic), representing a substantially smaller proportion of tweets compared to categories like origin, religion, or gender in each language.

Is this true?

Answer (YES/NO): NO